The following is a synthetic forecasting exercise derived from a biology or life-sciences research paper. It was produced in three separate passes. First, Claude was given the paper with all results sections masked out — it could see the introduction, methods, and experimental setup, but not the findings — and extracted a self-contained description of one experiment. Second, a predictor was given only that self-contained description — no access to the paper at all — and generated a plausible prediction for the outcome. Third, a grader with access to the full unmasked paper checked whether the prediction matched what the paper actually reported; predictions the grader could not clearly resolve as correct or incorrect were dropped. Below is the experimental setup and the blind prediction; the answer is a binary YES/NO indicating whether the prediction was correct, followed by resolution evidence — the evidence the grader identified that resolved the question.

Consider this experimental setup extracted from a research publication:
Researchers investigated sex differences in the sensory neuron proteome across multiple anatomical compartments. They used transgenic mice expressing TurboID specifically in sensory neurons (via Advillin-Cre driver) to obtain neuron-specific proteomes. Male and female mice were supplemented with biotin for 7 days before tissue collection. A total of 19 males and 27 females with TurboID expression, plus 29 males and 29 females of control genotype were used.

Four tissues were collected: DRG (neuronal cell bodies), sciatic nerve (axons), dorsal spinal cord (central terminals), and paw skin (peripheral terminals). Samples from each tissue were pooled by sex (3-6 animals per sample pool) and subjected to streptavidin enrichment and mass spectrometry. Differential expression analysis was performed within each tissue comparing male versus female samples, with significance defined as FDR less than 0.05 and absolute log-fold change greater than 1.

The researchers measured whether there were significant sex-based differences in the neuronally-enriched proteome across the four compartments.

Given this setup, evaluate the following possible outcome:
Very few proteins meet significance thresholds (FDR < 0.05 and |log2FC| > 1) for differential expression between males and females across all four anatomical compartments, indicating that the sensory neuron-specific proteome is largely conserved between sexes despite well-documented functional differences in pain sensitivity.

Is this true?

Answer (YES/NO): YES